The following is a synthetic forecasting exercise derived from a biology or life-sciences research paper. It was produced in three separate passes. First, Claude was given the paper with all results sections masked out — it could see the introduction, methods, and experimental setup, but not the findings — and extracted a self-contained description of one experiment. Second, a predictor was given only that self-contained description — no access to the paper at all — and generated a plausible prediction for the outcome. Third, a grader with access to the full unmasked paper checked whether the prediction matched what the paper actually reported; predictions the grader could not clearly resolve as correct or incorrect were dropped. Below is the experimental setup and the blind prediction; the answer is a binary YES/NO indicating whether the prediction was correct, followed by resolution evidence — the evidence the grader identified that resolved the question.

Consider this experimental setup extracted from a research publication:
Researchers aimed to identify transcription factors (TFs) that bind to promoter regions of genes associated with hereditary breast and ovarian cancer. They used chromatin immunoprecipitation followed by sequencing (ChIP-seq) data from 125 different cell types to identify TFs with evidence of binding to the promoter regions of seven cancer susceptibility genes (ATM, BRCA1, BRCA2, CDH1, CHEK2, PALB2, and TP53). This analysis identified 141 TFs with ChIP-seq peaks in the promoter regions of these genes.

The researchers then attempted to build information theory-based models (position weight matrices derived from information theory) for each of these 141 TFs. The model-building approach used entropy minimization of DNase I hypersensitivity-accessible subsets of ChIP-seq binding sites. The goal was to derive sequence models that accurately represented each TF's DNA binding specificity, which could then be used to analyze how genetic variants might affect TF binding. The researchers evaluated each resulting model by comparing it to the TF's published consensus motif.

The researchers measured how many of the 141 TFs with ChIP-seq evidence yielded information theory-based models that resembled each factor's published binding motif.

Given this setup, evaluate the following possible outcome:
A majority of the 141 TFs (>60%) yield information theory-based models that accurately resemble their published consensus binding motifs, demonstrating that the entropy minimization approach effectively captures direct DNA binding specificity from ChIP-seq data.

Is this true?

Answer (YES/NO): NO